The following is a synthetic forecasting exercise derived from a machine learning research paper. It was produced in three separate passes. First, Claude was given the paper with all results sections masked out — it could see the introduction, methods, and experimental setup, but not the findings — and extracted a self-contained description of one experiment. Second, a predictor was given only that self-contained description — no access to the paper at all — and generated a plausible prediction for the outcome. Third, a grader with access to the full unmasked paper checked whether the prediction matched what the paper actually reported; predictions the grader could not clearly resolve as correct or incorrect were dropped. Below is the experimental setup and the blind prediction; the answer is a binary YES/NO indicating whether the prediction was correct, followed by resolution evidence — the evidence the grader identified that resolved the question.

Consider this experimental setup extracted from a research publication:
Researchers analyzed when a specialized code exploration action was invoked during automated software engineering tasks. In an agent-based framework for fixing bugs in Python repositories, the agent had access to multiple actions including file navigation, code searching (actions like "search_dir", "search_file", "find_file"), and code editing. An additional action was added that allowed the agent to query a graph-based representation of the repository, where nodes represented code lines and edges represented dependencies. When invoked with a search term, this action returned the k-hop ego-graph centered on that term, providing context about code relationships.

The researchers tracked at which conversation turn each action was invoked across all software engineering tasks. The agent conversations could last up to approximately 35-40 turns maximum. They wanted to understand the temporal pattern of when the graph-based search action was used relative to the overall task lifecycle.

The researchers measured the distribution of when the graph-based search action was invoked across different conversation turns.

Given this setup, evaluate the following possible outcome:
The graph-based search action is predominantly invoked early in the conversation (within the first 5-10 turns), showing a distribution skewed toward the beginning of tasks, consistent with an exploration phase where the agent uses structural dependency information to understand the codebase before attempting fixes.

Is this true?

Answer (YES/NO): NO